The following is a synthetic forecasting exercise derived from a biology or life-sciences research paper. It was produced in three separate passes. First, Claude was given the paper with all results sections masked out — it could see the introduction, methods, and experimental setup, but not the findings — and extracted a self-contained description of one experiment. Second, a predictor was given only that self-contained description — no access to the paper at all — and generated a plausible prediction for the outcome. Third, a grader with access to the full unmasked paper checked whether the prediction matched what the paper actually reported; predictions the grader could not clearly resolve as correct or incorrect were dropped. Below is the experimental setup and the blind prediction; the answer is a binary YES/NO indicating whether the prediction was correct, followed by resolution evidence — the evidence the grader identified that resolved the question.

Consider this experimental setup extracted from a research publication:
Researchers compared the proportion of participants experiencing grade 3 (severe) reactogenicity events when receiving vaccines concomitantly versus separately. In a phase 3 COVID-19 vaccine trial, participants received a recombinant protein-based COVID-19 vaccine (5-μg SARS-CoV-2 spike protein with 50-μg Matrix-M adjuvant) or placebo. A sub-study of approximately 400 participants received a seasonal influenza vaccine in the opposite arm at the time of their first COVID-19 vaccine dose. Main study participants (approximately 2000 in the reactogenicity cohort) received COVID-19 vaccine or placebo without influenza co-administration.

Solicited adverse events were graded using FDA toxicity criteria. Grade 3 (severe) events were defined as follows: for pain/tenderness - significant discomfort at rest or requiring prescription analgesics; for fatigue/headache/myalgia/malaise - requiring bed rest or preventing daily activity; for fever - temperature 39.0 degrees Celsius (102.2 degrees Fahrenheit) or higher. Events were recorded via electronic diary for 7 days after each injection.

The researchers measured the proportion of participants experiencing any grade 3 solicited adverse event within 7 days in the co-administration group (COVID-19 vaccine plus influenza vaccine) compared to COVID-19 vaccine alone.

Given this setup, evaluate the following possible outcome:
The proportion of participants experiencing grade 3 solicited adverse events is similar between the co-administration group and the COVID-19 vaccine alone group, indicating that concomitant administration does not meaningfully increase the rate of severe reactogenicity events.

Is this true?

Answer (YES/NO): YES